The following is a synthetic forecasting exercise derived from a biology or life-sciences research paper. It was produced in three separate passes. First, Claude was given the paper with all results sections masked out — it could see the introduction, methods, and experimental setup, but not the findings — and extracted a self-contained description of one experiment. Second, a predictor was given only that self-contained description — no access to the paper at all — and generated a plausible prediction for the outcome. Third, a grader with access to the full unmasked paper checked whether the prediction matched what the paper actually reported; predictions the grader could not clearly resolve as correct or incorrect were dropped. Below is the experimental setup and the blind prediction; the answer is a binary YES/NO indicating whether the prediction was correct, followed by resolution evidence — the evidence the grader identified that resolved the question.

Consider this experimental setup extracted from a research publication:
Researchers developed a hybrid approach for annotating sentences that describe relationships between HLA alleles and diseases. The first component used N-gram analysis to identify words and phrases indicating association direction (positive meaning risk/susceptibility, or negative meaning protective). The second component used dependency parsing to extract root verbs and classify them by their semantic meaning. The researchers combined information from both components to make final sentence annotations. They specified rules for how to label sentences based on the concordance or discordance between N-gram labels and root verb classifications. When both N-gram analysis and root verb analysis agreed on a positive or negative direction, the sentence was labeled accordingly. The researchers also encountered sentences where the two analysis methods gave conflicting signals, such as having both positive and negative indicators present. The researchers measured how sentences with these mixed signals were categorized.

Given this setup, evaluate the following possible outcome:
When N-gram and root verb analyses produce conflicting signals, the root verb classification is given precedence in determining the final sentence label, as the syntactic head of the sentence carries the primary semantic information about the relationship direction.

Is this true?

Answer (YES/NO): NO